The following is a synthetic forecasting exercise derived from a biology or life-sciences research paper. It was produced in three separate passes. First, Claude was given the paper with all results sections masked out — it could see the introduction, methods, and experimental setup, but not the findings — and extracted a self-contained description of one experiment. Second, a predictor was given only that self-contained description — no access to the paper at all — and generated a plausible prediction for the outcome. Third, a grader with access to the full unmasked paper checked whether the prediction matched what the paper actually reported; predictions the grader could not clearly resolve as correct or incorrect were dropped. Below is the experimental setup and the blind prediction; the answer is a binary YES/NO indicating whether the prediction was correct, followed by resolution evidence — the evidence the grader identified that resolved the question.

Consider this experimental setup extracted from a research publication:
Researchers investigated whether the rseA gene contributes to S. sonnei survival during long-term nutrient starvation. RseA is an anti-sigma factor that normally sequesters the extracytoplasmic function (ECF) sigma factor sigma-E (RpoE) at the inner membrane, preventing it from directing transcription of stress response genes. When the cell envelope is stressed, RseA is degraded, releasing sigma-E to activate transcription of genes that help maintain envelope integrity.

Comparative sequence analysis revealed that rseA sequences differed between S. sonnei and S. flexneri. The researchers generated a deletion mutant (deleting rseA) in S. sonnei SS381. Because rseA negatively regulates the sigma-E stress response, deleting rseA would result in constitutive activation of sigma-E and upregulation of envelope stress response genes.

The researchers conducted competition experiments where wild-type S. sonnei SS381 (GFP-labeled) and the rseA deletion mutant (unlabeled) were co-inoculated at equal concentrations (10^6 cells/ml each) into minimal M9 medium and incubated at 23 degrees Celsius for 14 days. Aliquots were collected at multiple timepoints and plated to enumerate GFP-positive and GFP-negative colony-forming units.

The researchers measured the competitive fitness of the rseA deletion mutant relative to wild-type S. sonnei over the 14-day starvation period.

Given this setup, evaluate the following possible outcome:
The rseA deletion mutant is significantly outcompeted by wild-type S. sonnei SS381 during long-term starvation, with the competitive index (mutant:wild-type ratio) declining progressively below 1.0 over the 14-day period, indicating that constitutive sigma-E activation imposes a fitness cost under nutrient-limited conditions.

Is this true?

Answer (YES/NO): YES